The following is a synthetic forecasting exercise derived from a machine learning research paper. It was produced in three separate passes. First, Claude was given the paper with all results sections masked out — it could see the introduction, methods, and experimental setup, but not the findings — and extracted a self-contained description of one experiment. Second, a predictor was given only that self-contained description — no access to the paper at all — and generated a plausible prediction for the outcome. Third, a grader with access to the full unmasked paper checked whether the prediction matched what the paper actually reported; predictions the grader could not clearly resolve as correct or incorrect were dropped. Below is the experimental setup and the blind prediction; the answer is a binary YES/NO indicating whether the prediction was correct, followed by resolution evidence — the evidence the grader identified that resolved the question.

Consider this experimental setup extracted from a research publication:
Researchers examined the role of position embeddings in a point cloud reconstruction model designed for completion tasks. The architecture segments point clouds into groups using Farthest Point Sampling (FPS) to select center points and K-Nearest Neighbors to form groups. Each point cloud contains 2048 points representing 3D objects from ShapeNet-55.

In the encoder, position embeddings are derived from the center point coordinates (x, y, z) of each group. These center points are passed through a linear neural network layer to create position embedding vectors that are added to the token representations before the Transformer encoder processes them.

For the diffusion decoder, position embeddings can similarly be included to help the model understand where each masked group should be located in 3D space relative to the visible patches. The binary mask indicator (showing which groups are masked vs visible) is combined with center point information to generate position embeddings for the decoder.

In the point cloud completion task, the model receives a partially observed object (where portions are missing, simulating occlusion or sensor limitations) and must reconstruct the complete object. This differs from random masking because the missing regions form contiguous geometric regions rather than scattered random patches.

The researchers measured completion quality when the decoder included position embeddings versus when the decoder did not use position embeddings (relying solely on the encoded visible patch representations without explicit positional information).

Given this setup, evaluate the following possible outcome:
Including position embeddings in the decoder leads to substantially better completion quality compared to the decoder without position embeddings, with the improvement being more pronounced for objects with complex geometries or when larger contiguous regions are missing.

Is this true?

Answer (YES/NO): YES